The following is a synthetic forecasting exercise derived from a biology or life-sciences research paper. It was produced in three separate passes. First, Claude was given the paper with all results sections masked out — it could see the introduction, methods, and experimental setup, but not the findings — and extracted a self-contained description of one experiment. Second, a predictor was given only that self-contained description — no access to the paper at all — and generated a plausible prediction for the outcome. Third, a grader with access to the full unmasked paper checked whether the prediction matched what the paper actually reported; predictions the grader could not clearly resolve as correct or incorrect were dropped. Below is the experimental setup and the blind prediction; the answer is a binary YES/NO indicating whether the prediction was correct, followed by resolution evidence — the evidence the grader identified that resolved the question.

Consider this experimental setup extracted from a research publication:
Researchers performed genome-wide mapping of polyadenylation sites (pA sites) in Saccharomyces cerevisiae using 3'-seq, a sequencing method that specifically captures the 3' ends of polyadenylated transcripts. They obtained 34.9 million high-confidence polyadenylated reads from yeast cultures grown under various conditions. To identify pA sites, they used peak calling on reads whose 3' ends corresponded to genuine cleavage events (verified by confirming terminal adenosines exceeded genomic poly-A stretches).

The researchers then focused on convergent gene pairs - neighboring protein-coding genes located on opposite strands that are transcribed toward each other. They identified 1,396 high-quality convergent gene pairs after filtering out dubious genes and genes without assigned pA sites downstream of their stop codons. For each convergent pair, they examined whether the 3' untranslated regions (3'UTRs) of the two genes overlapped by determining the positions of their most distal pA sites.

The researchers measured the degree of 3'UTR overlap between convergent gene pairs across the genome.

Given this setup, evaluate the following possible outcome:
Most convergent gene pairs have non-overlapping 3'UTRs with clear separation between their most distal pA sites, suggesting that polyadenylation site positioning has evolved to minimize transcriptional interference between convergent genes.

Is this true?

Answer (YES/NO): NO